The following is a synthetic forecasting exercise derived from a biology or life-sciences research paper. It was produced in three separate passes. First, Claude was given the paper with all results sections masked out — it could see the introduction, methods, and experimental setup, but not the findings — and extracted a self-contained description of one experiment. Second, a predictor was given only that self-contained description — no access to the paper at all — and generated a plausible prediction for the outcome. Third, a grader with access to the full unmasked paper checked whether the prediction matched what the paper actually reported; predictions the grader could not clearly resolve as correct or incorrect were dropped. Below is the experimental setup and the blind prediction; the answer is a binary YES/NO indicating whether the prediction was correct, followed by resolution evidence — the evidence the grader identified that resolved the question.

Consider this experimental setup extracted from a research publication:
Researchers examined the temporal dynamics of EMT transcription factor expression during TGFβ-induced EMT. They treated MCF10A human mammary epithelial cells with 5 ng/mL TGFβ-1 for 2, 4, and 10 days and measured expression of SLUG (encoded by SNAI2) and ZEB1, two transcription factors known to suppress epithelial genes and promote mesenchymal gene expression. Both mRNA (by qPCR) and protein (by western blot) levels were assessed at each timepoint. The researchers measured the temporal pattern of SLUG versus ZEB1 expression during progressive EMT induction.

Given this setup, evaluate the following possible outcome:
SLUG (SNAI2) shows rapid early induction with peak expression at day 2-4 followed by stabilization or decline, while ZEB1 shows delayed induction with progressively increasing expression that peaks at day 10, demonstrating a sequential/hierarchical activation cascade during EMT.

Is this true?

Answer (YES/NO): YES